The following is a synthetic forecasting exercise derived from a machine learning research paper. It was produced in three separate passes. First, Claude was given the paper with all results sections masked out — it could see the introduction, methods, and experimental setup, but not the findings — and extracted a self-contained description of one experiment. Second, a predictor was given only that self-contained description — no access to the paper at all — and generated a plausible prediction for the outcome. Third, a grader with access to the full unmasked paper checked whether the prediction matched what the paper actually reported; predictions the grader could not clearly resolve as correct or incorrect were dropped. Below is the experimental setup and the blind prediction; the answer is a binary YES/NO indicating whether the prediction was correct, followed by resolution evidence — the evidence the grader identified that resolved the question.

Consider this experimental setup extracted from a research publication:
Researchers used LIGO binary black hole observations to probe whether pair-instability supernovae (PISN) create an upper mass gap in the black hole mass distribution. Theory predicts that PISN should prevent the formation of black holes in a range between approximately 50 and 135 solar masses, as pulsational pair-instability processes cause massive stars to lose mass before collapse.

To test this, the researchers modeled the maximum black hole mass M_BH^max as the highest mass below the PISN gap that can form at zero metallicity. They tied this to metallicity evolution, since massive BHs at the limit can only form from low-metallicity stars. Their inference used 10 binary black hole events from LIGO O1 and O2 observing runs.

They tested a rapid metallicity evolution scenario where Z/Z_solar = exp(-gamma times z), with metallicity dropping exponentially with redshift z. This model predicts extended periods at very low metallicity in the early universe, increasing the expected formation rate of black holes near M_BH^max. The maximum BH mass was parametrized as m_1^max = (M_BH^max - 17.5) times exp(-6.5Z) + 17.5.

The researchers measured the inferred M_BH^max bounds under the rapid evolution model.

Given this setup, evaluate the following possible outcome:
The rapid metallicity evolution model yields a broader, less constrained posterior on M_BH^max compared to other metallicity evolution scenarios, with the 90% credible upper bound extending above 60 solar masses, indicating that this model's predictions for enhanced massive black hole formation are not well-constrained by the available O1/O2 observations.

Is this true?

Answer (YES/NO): NO